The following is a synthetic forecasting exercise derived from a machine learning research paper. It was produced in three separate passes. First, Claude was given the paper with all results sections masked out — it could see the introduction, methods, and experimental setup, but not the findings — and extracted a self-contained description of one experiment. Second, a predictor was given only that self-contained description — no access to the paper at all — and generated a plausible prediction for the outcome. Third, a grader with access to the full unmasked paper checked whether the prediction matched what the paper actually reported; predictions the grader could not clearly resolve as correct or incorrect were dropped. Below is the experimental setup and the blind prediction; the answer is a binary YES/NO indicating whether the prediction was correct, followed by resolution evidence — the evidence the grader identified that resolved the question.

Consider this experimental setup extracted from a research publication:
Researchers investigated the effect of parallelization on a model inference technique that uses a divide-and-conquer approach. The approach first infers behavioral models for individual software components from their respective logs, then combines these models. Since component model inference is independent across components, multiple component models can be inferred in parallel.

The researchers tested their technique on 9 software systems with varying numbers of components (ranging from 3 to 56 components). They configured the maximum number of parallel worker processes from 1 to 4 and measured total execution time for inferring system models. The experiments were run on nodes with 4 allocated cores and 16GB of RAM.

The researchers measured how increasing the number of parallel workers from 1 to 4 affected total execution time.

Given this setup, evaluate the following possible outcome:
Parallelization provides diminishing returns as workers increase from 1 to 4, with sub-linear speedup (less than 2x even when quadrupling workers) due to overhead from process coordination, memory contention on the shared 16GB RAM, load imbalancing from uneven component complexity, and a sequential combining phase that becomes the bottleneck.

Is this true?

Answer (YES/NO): NO